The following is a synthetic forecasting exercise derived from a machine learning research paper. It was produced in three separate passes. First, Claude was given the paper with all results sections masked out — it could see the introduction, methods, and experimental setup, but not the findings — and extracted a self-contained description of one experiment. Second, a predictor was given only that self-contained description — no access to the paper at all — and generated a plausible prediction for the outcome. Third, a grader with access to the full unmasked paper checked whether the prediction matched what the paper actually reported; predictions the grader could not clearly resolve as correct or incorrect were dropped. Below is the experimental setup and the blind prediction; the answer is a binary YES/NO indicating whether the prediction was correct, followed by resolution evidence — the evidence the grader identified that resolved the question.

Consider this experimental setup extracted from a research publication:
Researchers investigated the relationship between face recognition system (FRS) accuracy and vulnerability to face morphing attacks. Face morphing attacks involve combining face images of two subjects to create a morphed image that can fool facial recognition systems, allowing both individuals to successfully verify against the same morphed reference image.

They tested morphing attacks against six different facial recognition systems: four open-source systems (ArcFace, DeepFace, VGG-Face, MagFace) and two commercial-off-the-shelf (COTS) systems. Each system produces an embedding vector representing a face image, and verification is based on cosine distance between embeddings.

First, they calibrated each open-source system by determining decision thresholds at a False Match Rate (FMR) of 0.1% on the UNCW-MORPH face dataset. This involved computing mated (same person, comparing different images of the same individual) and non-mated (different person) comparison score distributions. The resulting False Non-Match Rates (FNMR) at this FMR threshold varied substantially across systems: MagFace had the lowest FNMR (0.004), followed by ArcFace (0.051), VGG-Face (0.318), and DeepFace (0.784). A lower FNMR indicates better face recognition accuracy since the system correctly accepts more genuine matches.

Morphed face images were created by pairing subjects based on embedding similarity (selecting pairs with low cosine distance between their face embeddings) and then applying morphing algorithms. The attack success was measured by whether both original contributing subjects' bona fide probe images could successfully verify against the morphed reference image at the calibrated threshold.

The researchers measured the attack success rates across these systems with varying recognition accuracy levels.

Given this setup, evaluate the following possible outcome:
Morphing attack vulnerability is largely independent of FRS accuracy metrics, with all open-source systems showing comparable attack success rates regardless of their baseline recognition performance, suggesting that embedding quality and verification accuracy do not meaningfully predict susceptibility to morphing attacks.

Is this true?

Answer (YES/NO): NO